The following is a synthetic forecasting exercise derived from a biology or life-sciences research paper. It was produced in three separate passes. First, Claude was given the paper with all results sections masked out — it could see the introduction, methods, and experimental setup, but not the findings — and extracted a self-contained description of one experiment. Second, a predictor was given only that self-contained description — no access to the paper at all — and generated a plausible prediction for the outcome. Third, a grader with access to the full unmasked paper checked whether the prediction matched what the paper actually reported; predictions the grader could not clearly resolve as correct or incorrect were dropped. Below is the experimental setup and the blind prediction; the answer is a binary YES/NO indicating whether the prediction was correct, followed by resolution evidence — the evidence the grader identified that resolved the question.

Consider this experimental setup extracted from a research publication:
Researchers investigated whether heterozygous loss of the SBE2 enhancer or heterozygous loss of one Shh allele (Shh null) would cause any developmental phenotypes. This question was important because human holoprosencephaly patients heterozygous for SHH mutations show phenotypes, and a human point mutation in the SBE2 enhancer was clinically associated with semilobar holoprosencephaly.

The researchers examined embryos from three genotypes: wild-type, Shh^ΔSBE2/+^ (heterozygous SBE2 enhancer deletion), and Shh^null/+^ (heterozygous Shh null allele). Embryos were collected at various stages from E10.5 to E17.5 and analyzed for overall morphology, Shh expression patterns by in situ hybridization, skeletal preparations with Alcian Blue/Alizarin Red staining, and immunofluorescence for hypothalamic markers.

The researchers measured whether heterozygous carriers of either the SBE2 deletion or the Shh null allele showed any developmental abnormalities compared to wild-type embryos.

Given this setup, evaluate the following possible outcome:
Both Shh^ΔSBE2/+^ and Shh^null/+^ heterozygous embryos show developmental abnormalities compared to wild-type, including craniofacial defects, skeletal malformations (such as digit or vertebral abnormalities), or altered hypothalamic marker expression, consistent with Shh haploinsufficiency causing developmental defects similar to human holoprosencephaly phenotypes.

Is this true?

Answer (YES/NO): NO